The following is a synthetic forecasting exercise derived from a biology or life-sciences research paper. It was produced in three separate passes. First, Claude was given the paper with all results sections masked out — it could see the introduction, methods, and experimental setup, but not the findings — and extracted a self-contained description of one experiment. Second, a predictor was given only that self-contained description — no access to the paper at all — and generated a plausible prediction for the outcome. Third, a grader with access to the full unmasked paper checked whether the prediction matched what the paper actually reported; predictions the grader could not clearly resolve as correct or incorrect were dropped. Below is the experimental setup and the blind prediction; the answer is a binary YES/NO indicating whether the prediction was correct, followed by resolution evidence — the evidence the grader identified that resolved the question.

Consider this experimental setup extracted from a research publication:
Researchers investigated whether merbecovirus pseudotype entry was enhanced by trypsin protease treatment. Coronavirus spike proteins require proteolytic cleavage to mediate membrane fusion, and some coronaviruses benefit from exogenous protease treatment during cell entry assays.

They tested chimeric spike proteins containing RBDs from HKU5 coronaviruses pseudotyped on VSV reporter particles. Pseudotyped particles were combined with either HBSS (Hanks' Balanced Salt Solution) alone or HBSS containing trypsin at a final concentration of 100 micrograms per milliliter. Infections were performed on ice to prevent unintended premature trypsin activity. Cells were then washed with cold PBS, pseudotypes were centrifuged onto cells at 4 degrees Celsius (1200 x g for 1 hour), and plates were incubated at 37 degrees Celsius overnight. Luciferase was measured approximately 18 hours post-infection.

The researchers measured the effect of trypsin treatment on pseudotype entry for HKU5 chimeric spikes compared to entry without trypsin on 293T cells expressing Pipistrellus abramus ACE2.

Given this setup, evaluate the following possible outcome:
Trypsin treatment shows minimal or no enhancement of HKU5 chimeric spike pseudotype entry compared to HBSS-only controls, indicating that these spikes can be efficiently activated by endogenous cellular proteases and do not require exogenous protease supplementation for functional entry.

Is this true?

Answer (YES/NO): YES